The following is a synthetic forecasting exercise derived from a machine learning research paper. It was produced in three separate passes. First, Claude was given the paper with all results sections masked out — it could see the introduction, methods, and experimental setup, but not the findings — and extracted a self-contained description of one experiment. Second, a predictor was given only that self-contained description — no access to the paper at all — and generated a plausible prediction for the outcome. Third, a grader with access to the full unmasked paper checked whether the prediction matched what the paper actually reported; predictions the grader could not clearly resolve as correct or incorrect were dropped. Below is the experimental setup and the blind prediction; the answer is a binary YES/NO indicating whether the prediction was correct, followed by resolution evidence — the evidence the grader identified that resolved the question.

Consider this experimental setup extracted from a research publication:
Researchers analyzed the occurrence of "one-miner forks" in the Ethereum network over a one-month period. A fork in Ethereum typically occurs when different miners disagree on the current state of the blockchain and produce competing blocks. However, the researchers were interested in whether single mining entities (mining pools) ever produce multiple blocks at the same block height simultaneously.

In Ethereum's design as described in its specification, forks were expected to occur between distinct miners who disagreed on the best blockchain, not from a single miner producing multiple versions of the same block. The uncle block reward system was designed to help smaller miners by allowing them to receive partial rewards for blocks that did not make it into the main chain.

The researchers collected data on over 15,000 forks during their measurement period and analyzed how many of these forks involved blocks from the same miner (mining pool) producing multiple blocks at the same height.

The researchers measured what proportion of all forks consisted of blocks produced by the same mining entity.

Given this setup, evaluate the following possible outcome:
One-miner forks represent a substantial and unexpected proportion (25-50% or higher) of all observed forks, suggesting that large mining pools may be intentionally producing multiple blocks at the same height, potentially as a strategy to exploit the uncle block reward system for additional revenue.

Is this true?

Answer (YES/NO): NO